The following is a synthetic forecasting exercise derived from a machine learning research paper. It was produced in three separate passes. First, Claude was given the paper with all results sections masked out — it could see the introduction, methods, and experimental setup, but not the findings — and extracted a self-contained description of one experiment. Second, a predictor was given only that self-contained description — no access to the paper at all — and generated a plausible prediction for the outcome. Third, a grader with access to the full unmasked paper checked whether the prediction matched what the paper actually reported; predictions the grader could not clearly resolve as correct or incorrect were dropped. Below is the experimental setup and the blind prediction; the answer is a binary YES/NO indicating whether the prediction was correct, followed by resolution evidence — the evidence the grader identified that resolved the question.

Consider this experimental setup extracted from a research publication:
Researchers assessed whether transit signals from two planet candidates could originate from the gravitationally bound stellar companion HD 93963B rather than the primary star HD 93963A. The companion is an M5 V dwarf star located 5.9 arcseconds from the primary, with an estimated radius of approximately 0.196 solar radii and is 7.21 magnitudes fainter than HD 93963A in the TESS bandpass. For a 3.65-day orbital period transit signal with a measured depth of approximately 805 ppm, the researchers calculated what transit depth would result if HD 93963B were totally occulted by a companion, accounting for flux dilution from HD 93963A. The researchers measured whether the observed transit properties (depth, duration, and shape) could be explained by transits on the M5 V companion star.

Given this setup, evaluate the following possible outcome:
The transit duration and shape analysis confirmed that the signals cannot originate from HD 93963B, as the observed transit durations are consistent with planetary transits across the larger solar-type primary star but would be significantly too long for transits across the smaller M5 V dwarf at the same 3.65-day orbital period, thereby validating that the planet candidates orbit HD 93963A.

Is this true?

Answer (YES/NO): YES